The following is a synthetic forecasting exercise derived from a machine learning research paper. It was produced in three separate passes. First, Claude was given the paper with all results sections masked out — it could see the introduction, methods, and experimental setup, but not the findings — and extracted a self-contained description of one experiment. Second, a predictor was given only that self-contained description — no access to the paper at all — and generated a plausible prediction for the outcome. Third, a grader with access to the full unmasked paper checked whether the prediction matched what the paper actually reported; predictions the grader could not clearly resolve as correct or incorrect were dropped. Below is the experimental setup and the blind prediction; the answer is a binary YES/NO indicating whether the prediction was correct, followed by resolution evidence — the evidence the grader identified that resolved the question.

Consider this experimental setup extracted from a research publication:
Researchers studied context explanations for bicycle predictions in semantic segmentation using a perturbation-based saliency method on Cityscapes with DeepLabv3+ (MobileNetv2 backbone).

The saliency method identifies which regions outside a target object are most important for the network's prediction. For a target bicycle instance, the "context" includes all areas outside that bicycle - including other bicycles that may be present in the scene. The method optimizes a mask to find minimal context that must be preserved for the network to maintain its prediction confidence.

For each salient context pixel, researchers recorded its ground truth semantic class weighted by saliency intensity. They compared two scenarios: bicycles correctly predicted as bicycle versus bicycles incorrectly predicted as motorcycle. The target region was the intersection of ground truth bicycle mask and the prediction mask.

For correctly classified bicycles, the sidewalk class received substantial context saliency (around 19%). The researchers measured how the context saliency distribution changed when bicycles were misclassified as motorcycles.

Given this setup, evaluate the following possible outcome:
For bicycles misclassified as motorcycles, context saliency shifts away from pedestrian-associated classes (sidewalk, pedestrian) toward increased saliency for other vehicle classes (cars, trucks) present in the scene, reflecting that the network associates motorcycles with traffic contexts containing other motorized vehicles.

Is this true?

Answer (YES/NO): NO